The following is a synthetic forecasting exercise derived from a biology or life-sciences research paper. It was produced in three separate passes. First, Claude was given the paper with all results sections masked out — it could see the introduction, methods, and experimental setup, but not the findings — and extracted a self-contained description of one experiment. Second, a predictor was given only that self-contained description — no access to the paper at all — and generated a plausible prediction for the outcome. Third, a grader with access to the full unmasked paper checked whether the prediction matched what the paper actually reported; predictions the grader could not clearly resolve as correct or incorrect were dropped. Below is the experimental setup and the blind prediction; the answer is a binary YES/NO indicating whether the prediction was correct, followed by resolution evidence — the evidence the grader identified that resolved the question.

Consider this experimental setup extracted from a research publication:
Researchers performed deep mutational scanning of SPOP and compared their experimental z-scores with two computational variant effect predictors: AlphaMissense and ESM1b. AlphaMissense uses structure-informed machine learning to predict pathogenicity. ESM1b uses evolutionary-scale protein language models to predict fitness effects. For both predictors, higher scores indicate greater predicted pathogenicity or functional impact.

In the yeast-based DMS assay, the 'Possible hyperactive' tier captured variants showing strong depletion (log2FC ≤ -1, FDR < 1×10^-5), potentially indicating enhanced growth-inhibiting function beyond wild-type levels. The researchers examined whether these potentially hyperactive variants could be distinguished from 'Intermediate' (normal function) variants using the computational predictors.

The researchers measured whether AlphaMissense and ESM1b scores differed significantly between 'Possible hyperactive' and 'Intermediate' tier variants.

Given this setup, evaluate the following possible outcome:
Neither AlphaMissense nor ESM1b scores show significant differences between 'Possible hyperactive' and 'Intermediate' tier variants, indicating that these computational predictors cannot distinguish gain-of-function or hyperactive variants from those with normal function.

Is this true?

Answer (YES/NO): NO